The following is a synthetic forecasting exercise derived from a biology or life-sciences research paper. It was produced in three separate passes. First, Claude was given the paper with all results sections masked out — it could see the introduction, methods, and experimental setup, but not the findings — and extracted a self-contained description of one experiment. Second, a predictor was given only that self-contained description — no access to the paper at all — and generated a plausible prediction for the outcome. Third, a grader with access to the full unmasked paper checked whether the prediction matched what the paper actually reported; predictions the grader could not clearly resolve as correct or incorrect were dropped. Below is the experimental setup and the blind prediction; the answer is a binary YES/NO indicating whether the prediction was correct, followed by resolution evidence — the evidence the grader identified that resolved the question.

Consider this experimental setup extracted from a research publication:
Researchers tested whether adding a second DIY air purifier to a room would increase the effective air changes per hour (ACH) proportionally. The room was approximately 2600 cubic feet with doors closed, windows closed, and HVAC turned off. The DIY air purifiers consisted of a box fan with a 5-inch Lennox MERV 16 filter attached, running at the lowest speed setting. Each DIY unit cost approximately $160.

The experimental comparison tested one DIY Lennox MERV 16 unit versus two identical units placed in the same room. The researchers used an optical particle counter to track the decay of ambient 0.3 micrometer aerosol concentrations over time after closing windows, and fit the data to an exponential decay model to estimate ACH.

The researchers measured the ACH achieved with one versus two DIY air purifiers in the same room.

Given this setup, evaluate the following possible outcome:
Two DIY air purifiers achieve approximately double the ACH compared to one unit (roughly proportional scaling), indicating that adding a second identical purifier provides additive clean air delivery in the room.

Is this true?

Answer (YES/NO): YES